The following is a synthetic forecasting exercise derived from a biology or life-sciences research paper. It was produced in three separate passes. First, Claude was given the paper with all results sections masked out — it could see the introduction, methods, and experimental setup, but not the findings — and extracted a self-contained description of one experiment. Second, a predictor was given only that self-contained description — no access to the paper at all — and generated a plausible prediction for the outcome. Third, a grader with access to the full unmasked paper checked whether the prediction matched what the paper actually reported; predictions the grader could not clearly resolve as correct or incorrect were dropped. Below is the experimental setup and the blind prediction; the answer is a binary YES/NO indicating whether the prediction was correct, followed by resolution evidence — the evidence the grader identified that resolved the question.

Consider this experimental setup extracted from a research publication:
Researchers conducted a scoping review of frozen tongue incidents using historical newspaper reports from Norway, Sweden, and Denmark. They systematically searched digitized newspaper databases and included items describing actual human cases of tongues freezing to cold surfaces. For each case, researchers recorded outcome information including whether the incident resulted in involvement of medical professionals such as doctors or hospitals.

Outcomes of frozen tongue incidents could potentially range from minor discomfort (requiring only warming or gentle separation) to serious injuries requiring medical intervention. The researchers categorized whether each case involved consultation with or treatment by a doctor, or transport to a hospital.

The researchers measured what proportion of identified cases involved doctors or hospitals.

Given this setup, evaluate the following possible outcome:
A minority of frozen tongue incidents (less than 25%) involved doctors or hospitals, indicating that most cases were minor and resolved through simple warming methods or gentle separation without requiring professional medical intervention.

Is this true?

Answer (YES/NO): YES